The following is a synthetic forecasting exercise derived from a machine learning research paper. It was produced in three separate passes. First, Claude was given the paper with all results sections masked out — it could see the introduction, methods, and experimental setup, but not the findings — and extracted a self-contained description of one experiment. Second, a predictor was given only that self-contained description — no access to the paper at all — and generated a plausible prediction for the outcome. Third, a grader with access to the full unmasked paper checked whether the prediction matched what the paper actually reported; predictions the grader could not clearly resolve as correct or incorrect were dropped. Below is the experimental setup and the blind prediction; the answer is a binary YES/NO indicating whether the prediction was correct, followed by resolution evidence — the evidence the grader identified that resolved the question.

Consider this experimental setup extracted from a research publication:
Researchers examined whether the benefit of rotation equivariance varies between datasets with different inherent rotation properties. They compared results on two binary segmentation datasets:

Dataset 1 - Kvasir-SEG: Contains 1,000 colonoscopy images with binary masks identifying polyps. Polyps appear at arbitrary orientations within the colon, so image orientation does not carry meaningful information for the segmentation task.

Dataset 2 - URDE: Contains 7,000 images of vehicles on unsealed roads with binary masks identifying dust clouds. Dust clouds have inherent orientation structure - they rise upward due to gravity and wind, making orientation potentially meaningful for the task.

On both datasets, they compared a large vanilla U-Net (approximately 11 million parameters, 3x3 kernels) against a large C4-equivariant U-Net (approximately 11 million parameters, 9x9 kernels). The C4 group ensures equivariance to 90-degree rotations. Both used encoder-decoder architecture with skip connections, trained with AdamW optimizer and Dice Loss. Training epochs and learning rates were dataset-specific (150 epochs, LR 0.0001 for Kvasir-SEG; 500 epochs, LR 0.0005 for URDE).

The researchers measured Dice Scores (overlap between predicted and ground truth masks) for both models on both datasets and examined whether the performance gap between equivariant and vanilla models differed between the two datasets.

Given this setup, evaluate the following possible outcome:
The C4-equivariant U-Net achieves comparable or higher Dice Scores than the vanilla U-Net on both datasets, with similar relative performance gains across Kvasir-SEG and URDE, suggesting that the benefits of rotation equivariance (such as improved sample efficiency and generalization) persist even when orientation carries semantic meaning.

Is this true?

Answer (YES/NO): NO